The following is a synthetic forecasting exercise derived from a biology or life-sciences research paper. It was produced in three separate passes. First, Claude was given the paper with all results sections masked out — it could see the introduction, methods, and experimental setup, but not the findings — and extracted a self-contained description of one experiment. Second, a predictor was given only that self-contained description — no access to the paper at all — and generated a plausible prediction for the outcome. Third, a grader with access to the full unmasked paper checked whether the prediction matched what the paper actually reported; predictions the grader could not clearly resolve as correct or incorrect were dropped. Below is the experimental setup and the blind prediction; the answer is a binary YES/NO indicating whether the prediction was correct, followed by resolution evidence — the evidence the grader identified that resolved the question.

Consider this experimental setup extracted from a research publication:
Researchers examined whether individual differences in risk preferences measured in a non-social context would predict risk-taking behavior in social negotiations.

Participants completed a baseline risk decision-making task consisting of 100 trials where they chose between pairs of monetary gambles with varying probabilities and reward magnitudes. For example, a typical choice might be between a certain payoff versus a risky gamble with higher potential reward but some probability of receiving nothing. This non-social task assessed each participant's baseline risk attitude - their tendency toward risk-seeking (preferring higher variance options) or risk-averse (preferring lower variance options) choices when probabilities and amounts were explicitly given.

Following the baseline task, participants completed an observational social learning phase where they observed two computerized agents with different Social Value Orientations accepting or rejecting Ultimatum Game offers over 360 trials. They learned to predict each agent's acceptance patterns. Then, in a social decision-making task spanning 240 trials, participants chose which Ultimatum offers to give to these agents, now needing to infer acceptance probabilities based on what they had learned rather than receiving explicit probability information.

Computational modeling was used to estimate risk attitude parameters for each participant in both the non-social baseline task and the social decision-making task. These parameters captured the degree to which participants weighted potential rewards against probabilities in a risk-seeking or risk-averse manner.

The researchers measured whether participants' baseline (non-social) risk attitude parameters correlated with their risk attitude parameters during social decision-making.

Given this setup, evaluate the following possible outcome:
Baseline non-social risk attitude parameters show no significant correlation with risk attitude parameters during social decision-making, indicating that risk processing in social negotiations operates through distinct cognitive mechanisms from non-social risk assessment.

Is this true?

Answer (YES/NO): NO